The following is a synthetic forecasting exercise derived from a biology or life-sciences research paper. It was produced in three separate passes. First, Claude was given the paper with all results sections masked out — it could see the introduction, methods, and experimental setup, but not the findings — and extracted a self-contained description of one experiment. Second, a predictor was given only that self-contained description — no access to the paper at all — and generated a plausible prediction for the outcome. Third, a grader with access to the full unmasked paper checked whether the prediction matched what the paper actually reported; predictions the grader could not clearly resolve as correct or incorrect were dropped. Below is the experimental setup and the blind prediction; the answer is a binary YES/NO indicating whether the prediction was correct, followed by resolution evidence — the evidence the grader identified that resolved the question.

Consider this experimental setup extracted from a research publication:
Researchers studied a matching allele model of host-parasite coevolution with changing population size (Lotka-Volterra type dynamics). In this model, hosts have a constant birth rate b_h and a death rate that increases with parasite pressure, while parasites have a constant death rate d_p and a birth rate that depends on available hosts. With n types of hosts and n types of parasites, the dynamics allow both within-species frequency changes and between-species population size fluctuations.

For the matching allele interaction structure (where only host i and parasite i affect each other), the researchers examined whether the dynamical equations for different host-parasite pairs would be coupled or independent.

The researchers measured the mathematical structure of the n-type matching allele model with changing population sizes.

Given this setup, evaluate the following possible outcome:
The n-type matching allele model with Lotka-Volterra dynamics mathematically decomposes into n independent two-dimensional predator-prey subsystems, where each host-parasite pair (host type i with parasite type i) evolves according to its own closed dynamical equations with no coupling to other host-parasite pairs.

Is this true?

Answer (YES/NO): YES